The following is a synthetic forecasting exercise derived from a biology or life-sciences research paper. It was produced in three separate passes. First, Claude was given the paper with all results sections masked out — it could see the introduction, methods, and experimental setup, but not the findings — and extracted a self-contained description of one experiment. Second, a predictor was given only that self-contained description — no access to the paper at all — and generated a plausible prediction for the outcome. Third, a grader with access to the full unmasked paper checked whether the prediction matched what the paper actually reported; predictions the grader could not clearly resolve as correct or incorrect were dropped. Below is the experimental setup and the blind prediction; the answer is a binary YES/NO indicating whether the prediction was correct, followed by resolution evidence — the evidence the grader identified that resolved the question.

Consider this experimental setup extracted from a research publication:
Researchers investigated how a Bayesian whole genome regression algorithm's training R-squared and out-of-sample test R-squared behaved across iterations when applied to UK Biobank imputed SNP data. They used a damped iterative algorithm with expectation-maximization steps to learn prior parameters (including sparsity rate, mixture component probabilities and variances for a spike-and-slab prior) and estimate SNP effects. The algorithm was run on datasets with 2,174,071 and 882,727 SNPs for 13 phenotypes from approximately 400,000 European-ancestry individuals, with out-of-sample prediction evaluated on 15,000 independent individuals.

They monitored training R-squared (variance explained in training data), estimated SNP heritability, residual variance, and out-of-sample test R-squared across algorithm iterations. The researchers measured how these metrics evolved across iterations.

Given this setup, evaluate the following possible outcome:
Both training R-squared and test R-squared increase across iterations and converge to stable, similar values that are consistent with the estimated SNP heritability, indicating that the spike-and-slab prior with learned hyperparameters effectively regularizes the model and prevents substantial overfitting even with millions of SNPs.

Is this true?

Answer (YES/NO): NO